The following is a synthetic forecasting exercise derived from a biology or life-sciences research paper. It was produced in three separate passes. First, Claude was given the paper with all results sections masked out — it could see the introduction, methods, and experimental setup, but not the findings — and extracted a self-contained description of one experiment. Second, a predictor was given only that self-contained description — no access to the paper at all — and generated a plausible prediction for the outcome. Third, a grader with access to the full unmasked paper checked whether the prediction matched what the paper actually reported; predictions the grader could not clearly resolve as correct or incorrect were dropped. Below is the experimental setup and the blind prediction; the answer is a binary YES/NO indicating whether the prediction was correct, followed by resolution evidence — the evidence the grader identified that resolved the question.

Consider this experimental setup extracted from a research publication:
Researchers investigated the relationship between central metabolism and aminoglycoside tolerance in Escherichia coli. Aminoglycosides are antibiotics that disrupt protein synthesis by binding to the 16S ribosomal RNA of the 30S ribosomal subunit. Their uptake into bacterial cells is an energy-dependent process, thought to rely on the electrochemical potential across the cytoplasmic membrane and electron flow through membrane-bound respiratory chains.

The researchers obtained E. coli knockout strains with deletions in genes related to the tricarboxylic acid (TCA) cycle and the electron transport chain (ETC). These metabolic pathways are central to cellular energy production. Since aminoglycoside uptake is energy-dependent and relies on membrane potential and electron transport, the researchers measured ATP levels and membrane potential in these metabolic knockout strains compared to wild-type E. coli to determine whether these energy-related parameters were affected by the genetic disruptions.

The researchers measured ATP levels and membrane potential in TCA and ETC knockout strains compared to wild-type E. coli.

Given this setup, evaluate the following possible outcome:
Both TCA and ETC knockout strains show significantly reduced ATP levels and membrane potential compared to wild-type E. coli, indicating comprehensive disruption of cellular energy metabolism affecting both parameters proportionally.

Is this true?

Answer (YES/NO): NO